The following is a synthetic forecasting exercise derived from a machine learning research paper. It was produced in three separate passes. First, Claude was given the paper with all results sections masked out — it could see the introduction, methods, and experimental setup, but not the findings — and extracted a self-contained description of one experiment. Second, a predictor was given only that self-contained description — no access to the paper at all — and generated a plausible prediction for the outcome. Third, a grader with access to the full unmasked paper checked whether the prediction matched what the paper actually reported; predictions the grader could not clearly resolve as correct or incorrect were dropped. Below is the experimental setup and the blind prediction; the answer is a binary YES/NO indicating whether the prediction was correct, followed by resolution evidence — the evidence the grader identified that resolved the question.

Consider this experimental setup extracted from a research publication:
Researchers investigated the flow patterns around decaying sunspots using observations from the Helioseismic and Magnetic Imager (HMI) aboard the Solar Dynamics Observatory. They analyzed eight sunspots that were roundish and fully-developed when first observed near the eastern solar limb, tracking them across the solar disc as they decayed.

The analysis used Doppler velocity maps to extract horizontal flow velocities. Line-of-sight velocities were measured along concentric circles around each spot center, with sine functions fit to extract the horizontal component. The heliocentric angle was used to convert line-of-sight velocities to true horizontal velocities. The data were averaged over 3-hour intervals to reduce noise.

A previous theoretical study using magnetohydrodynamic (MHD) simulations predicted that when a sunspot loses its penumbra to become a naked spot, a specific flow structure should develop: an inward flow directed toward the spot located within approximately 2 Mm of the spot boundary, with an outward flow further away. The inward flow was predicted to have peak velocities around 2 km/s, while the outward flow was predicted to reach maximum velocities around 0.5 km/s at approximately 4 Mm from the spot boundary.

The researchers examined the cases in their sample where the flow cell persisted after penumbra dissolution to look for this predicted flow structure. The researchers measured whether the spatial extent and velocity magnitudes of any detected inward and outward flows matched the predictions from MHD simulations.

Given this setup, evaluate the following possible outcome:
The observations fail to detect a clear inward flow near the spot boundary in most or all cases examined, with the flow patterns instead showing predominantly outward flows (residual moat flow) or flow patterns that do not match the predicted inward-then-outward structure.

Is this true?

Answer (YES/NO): NO